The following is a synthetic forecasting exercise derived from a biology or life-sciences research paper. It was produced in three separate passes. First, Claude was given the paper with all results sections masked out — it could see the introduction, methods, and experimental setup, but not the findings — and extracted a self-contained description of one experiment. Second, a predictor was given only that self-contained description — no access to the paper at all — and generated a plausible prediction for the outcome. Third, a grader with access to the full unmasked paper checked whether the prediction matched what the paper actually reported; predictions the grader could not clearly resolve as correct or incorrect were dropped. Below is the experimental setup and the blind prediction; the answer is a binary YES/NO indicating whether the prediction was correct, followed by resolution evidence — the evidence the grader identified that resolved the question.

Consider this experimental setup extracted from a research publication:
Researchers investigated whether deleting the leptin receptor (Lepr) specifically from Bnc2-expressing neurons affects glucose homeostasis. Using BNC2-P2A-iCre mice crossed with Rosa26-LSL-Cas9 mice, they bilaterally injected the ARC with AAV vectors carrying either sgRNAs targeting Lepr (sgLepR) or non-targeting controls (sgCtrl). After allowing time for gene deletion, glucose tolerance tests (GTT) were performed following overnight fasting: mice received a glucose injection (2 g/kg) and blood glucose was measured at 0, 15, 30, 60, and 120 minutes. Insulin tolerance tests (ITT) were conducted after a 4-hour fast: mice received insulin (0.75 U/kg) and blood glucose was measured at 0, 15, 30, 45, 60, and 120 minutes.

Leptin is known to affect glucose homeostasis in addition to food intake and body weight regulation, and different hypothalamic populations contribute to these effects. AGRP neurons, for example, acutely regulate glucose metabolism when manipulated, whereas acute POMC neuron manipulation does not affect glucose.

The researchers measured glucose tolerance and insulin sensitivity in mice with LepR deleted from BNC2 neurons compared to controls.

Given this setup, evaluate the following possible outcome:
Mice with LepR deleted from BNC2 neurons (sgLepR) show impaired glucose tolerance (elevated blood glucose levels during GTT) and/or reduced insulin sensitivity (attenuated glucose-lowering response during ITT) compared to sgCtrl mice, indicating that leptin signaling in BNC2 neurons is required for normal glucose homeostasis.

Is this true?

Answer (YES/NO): YES